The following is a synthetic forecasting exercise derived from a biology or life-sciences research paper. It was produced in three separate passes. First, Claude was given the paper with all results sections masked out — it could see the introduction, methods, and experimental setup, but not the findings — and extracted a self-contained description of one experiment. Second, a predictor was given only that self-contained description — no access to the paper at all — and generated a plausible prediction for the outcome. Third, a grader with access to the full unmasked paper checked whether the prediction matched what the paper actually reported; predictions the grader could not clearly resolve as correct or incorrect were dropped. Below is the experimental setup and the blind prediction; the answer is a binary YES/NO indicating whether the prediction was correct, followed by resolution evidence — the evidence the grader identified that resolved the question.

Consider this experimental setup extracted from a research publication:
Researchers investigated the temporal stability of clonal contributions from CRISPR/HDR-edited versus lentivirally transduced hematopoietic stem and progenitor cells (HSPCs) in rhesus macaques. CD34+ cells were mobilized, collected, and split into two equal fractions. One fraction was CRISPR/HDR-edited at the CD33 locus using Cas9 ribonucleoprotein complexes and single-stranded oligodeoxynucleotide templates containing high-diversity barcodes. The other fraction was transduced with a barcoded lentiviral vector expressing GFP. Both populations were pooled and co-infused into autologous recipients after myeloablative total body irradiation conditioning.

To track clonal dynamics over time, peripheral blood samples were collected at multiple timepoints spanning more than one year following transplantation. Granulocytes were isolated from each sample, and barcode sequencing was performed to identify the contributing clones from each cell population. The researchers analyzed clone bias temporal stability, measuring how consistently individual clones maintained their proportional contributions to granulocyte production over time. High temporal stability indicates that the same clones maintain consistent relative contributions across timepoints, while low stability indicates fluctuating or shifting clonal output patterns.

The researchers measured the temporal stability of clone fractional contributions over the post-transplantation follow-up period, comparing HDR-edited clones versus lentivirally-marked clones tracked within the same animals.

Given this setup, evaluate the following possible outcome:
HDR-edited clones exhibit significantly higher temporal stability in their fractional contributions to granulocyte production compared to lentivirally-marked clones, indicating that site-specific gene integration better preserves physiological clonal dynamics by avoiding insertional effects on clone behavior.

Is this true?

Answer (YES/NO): NO